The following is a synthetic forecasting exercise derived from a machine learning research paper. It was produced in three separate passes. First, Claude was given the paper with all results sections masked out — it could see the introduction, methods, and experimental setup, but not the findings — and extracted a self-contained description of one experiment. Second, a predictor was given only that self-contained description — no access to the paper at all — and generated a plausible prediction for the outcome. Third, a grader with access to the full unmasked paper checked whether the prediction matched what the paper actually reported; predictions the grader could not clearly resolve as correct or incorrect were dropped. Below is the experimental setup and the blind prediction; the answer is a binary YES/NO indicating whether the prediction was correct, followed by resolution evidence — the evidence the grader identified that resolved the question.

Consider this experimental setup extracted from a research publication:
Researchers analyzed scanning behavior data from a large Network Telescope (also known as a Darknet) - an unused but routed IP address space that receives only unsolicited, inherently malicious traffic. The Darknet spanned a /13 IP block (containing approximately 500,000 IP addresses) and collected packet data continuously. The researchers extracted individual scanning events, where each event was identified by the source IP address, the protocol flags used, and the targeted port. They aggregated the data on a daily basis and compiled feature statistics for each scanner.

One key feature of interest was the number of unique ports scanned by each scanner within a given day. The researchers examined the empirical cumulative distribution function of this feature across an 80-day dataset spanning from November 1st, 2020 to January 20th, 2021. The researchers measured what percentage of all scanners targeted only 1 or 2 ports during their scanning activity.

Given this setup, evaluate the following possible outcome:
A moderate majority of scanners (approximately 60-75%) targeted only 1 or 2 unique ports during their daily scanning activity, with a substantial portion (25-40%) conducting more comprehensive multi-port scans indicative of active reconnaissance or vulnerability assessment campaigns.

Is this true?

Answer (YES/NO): YES